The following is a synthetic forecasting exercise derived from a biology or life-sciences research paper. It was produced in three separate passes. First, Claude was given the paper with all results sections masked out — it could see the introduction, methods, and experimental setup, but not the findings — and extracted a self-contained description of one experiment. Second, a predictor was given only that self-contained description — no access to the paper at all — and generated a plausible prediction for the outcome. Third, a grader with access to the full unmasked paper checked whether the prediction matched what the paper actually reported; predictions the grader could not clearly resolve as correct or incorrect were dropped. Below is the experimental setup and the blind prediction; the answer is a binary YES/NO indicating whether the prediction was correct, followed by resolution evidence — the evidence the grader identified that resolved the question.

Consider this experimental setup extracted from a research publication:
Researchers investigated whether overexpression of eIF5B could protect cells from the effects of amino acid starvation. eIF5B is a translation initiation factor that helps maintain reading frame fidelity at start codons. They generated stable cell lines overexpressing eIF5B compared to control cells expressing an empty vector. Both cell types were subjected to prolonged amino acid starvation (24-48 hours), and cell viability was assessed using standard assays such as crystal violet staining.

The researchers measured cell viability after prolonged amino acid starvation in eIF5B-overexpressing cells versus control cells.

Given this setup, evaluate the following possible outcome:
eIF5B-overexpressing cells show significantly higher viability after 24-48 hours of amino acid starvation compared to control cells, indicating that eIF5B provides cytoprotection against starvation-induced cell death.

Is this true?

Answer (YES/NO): NO